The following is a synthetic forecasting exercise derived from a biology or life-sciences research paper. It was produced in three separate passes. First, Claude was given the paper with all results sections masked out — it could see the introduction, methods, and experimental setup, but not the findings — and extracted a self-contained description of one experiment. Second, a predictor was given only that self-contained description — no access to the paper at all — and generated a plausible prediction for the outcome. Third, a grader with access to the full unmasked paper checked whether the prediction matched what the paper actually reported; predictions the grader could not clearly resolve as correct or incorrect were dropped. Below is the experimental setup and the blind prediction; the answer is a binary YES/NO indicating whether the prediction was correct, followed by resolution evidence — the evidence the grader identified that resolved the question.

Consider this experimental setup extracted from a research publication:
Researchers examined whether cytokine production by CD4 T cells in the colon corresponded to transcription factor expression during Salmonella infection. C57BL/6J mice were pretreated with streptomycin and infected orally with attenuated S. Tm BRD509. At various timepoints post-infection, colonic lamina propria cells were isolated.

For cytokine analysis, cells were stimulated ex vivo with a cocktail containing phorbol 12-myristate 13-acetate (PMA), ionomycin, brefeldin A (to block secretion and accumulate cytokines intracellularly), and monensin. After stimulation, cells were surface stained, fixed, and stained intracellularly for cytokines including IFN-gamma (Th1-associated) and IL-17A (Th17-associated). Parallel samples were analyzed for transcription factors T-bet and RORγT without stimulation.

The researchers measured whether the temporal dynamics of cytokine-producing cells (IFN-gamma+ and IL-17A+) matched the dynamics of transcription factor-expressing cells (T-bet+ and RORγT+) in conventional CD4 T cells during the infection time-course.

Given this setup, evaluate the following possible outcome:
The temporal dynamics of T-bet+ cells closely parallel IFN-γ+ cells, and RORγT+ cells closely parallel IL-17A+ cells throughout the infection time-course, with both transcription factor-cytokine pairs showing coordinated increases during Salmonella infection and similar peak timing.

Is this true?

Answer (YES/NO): YES